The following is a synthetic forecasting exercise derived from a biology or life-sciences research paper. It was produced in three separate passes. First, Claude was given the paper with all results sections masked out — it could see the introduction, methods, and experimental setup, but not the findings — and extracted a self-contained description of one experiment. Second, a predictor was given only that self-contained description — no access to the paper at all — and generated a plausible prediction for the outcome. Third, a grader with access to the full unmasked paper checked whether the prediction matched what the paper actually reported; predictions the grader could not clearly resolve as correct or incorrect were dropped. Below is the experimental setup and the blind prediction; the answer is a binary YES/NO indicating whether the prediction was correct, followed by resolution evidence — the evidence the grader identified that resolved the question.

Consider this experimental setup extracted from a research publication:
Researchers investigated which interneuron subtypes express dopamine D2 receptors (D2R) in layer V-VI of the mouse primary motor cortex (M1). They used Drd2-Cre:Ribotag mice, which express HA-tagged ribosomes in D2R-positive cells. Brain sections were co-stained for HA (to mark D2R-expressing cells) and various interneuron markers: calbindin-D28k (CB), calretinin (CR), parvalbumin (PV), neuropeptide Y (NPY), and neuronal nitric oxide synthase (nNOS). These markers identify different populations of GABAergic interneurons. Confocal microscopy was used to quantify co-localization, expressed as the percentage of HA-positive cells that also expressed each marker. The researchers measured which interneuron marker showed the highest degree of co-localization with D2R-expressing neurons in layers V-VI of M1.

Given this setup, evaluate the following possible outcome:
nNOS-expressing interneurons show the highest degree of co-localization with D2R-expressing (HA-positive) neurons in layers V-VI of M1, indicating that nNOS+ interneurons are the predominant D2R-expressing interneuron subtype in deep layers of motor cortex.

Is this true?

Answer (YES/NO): NO